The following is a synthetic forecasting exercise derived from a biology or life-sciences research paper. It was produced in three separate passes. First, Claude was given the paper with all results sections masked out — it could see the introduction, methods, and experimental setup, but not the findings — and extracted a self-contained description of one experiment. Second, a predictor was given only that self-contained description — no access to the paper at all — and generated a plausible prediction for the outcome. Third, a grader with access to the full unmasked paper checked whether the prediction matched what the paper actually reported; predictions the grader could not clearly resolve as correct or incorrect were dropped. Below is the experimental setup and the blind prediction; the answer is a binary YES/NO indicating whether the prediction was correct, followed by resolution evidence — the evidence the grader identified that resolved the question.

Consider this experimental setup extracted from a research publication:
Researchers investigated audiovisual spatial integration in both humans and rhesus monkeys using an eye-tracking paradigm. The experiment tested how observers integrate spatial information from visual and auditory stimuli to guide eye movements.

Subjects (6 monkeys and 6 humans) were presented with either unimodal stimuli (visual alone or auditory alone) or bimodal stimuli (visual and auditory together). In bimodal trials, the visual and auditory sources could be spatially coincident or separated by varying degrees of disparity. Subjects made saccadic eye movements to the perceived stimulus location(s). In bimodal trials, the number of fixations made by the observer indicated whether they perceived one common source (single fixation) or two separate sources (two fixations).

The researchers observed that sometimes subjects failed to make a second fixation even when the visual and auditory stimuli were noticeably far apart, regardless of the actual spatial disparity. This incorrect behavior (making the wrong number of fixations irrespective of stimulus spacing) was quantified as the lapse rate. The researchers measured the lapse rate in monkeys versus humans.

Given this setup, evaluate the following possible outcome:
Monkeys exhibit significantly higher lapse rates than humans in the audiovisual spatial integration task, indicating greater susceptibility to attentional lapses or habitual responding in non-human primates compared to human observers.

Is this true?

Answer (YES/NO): YES